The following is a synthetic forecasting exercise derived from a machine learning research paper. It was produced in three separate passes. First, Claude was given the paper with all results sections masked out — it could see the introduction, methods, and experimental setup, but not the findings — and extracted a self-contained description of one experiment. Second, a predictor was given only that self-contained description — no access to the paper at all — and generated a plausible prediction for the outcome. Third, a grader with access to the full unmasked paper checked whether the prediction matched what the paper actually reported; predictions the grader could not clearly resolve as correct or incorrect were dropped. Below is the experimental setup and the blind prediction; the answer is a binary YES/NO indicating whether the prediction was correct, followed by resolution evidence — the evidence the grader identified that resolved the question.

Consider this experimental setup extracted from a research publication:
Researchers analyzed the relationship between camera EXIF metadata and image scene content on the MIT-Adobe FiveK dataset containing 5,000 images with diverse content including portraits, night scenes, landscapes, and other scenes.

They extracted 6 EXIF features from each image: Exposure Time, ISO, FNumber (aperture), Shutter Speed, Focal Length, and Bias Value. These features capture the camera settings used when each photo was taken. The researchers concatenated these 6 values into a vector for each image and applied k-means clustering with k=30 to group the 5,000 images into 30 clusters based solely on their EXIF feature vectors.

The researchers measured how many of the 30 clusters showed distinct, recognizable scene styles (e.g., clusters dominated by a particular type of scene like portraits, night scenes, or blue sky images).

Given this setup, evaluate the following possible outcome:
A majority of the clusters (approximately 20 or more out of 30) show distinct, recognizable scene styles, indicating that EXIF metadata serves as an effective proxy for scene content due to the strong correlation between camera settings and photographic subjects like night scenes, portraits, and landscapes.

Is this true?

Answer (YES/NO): NO